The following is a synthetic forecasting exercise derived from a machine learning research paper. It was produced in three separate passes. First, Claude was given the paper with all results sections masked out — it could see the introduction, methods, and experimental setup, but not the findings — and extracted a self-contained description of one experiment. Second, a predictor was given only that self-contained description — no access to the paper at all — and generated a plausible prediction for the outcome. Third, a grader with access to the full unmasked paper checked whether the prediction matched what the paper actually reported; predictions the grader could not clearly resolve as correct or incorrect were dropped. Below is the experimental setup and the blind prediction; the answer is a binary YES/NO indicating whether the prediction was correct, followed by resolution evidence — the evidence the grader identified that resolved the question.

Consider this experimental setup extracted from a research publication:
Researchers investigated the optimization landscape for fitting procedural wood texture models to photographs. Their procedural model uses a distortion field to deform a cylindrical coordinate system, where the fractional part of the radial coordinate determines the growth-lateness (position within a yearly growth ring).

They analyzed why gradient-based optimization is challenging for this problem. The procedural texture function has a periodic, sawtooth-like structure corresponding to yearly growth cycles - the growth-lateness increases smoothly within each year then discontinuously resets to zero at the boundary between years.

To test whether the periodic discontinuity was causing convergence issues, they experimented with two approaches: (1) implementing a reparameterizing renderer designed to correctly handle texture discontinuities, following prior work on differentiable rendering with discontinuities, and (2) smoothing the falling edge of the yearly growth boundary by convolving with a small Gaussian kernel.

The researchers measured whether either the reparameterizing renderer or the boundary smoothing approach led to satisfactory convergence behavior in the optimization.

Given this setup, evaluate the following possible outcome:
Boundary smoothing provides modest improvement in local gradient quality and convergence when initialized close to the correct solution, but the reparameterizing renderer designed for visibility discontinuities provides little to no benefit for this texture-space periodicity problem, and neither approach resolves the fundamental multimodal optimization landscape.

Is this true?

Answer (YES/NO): NO